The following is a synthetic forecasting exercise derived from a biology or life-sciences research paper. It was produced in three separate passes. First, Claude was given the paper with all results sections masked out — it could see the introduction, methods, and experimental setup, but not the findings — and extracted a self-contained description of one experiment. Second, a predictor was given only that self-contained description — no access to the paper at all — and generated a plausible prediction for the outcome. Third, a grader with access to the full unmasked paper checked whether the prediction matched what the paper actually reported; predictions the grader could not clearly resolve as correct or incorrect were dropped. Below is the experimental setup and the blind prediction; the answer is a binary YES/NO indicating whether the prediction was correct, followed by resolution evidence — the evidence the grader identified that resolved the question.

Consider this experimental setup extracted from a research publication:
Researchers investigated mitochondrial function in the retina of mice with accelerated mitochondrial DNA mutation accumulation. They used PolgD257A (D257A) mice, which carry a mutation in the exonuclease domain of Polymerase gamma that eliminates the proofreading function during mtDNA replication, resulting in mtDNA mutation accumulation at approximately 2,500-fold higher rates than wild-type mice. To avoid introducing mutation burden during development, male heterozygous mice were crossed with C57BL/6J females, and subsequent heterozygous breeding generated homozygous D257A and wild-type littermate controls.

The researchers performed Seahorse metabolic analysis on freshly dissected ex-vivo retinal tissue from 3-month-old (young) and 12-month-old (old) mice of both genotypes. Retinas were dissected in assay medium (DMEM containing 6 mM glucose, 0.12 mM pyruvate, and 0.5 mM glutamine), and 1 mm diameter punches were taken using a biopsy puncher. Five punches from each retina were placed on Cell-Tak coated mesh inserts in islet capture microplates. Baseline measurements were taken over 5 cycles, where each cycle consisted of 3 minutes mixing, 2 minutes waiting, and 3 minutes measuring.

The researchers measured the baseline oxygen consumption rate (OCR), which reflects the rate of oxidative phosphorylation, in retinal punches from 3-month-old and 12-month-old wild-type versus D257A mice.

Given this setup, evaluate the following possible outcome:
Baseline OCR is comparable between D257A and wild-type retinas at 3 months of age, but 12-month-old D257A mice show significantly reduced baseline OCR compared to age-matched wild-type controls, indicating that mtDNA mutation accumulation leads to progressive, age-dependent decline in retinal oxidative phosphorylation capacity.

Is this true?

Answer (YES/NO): YES